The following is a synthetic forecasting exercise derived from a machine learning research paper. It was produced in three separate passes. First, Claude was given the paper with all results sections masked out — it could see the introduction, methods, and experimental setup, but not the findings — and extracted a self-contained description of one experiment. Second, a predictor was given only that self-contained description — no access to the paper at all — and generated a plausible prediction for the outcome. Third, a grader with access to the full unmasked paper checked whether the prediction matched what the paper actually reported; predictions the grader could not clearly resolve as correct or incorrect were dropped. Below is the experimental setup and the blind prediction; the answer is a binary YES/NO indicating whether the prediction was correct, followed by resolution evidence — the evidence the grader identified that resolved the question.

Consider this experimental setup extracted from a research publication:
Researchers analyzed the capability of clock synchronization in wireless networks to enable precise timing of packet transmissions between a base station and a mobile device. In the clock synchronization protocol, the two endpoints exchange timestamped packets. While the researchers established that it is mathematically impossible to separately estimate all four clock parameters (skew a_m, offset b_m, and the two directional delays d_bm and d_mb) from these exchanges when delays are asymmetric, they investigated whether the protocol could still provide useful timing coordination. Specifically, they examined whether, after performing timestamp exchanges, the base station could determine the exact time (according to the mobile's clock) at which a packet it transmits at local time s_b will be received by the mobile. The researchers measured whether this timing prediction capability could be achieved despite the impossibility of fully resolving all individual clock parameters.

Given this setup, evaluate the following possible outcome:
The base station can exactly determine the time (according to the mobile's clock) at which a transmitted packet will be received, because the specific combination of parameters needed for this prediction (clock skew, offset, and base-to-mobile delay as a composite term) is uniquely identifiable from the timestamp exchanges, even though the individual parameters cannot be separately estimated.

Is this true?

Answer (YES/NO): YES